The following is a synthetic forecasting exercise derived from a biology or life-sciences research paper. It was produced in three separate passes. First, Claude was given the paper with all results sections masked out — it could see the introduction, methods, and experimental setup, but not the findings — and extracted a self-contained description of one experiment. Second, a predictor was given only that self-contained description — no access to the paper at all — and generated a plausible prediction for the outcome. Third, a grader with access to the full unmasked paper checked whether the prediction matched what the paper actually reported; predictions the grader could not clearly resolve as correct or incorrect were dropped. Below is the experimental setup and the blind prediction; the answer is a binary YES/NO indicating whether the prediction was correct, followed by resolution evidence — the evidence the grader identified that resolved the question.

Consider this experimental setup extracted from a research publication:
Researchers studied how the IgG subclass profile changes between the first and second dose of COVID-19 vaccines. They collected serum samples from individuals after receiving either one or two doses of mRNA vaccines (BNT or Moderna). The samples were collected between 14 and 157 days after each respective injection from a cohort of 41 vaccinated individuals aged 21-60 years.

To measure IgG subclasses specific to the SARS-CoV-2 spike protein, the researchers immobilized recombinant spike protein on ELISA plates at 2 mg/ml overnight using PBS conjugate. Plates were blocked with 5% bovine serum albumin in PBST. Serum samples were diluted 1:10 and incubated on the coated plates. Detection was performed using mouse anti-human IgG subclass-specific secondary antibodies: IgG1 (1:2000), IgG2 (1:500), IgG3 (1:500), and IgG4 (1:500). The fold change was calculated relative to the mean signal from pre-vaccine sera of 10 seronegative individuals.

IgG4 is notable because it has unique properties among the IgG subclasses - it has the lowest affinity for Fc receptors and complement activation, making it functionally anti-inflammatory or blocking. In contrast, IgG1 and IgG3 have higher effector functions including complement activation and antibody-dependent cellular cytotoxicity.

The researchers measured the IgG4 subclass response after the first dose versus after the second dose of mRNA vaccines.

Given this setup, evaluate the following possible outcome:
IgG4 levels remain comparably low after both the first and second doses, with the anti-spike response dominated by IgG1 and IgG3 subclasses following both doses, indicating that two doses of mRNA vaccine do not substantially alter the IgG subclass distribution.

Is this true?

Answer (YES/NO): YES